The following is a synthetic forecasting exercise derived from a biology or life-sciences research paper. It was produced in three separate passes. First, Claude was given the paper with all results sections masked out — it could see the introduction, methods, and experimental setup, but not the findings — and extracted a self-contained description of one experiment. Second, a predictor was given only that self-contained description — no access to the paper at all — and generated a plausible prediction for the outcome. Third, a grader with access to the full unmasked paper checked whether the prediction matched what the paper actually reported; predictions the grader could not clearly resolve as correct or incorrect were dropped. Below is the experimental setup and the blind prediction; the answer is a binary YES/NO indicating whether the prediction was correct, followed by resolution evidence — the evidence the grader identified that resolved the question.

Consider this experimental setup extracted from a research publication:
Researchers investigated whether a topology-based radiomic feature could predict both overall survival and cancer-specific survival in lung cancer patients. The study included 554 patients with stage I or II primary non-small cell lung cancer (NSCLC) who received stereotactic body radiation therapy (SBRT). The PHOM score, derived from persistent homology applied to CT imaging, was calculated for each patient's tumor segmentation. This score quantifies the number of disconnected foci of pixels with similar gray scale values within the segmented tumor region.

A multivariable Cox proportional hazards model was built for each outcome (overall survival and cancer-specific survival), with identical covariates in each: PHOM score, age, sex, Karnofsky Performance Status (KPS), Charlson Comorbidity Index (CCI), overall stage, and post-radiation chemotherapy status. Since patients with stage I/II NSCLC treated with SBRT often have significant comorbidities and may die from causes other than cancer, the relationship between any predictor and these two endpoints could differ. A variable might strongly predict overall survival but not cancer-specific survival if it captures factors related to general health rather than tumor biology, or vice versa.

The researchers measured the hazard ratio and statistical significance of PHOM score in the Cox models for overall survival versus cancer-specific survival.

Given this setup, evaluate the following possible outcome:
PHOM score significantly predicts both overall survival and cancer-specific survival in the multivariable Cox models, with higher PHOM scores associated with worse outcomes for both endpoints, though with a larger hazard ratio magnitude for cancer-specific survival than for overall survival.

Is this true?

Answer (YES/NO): YES